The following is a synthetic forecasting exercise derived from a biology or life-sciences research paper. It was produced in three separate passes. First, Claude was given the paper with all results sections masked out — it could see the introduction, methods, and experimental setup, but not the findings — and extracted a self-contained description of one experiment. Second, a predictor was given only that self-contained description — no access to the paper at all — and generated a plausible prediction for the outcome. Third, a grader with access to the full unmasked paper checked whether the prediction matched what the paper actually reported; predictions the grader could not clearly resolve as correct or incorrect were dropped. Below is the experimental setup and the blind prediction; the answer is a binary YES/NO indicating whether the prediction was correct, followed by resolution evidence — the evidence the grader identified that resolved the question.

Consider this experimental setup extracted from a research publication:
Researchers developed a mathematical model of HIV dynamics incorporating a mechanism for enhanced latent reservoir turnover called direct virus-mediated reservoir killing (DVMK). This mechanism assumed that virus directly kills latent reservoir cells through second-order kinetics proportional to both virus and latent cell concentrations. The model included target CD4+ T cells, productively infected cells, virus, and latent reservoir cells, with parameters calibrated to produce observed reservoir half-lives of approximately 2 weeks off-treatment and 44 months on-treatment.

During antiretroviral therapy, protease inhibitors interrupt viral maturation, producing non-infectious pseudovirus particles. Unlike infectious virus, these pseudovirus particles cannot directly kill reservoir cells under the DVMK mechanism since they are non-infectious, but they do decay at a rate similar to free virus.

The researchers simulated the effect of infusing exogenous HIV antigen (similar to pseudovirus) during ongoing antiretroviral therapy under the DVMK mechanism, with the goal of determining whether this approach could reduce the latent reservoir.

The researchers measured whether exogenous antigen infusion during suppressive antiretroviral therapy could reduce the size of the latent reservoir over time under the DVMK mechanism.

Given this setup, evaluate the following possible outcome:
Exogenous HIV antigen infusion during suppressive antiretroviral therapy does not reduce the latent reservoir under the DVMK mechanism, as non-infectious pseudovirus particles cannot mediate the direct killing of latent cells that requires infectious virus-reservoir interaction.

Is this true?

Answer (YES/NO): YES